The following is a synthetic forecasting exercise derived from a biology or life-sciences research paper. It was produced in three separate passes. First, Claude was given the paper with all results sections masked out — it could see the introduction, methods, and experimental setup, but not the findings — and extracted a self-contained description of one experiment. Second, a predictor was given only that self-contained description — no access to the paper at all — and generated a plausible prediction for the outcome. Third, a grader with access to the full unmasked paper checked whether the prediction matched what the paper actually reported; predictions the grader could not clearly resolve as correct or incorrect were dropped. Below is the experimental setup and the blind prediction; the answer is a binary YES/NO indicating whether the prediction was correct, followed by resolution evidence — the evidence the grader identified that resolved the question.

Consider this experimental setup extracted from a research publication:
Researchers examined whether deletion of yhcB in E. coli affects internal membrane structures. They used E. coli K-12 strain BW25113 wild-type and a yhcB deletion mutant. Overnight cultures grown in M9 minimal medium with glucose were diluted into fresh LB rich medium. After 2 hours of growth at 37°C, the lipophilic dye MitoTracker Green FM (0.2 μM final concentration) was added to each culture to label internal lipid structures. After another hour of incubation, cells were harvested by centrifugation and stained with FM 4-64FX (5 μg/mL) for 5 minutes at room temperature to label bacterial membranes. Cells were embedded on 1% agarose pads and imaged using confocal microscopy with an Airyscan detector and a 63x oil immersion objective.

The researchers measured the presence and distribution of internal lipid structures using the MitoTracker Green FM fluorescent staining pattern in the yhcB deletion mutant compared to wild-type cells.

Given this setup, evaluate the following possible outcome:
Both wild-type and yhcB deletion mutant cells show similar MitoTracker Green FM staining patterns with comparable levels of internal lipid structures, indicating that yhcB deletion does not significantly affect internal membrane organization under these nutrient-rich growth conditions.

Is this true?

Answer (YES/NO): NO